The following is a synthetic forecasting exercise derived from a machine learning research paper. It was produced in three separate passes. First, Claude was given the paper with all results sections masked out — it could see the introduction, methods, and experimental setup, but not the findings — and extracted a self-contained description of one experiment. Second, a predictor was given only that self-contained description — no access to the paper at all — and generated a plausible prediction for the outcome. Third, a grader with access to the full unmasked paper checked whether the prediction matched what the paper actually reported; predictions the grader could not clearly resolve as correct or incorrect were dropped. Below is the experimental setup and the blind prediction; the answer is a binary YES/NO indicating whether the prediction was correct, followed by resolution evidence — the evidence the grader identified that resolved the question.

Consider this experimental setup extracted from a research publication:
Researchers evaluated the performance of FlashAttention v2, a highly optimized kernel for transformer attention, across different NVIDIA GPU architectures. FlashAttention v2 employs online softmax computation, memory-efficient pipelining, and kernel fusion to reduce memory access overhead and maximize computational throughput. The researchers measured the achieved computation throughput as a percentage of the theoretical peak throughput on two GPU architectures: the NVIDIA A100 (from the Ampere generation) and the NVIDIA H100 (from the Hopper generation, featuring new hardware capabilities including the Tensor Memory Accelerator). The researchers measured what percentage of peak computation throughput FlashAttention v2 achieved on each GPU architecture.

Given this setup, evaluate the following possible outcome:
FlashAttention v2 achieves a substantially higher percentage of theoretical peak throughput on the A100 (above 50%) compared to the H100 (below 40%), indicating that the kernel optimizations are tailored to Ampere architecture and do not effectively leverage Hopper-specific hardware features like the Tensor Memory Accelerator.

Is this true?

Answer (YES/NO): YES